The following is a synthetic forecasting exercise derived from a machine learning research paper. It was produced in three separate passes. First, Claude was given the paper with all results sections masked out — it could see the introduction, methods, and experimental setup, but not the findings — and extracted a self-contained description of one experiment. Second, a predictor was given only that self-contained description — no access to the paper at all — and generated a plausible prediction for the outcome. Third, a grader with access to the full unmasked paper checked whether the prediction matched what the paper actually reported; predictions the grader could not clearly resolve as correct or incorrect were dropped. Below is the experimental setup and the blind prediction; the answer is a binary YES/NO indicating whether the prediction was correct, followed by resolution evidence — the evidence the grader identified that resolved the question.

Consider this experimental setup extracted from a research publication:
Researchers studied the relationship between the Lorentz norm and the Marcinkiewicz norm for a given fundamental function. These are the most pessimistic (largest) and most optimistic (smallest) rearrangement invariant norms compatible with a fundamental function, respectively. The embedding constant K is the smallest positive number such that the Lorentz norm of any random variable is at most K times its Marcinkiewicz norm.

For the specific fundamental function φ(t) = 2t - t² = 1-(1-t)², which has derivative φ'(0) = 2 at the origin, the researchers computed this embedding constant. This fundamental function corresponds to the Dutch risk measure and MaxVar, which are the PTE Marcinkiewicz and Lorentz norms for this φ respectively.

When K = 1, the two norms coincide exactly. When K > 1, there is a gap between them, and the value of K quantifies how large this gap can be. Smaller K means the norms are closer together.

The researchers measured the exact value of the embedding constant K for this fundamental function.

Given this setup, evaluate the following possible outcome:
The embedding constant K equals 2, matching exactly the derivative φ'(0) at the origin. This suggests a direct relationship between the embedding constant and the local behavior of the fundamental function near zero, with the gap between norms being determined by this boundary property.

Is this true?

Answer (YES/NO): NO